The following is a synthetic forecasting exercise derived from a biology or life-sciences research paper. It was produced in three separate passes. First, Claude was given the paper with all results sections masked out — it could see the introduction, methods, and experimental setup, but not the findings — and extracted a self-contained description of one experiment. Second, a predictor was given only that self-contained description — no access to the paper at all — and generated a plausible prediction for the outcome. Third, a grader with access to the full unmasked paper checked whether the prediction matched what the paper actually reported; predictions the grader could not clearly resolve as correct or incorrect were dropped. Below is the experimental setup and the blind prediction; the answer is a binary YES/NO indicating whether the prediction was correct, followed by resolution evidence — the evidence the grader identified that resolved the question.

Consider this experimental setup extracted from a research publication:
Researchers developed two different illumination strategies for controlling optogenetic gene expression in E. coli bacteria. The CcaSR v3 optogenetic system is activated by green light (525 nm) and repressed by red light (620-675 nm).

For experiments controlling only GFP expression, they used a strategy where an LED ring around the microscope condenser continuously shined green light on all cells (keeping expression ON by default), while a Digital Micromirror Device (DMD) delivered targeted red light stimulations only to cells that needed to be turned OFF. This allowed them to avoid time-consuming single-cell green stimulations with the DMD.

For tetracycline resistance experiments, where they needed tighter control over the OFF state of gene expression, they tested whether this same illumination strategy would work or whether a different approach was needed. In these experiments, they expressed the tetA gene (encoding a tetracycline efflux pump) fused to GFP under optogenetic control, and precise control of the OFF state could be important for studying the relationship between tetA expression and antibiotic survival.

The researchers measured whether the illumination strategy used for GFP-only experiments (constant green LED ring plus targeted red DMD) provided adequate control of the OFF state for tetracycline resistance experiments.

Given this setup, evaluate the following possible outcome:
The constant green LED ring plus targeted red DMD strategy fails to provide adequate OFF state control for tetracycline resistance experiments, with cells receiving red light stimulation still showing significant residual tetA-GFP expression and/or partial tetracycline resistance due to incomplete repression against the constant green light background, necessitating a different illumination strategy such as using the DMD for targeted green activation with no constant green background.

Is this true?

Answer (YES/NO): YES